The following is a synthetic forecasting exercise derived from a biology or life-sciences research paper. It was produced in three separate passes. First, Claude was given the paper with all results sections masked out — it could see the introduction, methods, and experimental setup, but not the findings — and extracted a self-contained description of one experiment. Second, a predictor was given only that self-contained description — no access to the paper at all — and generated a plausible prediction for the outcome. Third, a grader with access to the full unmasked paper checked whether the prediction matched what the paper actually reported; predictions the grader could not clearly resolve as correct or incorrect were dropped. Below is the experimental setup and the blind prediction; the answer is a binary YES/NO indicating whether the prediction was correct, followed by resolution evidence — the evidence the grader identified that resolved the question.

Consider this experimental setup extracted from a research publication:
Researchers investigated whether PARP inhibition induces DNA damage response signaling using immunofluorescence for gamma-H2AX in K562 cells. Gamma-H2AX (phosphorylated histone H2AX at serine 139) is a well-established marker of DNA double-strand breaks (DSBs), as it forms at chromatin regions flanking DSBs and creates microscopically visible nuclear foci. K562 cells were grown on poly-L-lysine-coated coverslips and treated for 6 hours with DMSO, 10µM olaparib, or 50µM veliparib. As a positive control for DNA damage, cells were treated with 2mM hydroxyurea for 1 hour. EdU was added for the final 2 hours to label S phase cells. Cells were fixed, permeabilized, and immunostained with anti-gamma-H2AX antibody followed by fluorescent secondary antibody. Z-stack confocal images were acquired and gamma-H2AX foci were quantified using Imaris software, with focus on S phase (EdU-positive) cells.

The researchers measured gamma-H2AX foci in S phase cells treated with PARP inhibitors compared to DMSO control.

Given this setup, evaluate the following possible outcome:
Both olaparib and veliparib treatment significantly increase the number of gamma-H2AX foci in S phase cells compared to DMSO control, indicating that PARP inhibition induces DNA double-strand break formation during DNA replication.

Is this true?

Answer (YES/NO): YES